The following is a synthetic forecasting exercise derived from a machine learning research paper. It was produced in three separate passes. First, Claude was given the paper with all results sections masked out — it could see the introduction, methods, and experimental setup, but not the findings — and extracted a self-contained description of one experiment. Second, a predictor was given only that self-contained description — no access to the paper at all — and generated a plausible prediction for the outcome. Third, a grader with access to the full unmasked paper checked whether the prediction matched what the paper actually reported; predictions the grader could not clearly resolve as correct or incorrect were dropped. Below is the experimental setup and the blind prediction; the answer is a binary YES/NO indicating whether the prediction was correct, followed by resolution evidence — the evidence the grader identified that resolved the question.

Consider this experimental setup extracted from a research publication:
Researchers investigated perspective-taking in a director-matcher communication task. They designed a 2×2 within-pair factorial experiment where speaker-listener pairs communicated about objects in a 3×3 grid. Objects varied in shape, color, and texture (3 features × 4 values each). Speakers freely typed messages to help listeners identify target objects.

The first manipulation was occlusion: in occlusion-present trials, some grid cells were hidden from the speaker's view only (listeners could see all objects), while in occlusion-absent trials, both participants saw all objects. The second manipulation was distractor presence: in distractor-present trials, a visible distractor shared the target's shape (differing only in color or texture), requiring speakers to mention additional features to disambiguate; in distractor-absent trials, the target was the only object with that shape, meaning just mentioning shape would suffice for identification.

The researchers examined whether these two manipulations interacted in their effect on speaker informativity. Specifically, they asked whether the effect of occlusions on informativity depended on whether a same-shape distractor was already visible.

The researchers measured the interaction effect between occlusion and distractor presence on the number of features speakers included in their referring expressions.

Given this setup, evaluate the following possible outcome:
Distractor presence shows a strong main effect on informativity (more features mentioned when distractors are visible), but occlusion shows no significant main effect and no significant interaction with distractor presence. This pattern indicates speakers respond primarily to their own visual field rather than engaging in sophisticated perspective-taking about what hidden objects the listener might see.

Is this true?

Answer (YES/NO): NO